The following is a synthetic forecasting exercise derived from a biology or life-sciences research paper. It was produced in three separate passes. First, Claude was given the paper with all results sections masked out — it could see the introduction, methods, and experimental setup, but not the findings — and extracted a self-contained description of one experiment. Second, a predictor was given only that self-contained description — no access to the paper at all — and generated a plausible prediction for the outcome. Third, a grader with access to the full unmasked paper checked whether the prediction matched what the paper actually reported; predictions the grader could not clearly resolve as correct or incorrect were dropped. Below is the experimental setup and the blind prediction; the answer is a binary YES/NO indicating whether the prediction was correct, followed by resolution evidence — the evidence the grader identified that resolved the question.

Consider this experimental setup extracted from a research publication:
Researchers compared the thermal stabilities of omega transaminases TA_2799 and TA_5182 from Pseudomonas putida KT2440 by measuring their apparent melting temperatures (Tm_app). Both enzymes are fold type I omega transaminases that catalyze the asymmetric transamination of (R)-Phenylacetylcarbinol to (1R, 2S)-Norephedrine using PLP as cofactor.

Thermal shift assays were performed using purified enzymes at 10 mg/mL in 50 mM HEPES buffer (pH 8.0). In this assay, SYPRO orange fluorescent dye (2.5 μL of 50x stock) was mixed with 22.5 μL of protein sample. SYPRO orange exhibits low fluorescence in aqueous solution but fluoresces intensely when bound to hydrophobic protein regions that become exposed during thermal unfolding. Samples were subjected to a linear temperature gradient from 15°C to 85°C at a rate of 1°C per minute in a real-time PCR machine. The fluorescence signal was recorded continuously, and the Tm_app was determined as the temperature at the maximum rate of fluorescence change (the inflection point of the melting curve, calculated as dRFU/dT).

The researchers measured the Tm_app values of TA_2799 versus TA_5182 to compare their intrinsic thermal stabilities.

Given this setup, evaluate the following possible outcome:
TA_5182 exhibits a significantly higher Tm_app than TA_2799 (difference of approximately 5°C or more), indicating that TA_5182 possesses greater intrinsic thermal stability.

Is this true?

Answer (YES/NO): NO